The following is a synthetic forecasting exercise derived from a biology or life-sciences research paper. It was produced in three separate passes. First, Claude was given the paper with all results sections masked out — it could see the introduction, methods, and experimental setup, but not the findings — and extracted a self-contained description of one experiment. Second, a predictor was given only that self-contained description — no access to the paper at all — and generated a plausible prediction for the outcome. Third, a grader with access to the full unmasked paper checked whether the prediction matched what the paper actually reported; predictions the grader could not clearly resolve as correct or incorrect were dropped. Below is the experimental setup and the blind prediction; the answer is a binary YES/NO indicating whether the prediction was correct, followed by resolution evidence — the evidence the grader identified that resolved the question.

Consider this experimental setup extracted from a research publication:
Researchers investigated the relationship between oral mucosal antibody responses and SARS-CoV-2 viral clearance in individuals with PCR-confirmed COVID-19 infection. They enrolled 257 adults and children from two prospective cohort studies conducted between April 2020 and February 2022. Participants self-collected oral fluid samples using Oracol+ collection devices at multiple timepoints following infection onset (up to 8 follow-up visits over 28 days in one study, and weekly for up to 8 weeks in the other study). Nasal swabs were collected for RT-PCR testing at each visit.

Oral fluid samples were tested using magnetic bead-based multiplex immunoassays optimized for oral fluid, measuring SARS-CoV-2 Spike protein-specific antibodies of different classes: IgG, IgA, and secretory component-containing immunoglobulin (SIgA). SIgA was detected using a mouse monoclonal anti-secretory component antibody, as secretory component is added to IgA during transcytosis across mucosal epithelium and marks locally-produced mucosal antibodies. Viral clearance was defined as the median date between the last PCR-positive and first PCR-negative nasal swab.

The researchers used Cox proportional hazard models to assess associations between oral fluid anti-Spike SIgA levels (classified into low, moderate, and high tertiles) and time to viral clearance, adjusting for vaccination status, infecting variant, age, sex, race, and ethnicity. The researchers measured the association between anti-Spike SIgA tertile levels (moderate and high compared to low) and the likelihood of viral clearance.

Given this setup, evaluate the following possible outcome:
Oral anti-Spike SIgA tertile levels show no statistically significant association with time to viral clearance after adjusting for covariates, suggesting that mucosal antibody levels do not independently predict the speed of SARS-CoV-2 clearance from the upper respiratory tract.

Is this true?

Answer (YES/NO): NO